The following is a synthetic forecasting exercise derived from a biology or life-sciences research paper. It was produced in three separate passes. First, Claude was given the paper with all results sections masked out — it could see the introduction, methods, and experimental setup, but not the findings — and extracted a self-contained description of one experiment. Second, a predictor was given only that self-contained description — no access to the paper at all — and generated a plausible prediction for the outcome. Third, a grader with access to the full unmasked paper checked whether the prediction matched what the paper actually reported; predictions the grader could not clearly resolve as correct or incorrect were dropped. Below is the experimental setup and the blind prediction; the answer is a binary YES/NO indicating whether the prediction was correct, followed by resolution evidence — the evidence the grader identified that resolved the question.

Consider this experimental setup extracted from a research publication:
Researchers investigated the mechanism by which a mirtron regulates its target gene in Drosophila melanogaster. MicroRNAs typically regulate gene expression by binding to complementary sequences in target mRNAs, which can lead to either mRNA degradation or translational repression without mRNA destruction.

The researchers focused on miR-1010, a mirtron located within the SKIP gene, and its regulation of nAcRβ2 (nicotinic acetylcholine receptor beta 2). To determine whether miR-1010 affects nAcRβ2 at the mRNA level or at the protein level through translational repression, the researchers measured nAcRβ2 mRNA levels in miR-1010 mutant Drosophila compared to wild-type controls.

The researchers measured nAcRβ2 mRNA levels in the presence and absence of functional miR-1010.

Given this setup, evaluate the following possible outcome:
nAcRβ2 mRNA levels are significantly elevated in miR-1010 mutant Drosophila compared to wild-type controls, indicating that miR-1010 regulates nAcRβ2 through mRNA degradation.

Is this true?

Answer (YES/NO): YES